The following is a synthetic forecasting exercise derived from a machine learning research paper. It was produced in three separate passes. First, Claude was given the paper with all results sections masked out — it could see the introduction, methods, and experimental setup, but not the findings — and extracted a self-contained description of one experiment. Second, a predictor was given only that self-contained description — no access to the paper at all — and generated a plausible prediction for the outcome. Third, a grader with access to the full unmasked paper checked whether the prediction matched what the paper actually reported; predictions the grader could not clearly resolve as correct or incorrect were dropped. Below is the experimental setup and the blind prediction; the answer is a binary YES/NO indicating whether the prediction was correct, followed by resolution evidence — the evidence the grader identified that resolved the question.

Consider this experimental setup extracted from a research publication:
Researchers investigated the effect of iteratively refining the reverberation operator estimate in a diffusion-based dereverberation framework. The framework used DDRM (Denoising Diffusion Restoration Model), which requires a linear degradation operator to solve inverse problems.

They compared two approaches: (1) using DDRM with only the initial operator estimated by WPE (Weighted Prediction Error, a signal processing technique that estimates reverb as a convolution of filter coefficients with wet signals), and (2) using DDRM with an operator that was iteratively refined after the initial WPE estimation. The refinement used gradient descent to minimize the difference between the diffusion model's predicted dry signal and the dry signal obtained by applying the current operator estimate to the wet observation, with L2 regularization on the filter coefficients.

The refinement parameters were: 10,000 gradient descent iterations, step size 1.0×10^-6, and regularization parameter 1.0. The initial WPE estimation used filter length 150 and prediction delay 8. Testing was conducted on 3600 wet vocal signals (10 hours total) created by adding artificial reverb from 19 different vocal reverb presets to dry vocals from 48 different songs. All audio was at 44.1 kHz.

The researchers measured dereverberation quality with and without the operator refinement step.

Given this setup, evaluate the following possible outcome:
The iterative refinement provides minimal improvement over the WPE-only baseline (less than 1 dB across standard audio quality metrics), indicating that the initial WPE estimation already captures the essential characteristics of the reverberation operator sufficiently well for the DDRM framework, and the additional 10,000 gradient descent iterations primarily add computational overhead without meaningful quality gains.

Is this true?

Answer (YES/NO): NO